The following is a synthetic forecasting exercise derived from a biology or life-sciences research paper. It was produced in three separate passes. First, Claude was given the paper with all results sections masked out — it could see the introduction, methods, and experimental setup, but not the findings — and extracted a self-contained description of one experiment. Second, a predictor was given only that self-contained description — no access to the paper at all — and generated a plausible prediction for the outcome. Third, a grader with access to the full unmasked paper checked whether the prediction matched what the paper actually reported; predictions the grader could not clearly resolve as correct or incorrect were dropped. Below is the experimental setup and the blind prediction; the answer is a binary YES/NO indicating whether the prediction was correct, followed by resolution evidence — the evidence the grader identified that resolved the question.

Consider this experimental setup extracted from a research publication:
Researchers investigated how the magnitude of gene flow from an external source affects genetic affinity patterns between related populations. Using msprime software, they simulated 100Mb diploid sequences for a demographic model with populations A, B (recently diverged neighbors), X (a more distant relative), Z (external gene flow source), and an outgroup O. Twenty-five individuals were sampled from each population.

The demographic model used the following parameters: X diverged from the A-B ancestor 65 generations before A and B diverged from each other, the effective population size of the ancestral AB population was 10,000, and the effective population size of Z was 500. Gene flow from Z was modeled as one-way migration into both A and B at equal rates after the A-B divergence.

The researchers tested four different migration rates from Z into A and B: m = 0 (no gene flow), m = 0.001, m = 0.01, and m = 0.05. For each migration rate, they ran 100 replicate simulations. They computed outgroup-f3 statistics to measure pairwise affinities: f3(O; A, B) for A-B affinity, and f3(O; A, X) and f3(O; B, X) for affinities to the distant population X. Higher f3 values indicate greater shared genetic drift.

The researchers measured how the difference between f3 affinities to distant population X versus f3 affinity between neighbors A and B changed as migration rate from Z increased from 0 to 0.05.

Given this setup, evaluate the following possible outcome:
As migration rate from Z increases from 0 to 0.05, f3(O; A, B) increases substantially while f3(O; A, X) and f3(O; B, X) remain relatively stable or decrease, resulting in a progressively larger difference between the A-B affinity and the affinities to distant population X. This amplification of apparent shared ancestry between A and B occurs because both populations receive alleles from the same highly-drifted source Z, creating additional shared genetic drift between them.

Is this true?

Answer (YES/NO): NO